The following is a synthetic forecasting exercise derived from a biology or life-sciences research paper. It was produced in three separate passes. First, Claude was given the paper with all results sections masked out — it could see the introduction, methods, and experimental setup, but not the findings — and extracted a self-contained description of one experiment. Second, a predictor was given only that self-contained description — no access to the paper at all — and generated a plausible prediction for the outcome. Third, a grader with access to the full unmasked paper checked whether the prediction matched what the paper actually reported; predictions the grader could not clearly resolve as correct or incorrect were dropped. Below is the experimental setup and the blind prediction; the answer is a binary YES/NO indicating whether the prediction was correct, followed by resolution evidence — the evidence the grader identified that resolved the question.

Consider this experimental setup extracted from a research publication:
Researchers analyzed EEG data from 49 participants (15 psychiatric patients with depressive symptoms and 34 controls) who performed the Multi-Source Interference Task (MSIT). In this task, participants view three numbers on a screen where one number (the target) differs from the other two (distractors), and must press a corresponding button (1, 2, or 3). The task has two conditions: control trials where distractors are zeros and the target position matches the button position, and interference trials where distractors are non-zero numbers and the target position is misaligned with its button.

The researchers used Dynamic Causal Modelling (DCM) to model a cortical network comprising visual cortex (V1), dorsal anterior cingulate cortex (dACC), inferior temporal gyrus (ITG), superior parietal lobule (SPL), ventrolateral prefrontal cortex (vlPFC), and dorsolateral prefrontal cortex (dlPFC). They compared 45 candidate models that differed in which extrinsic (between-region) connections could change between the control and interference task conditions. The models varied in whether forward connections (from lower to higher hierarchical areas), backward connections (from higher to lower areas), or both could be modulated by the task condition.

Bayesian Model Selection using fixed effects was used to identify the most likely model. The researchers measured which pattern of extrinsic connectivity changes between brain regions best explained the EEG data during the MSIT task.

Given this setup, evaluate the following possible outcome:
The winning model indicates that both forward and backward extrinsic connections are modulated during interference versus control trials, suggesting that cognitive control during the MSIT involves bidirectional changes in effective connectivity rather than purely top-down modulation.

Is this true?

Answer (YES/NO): NO